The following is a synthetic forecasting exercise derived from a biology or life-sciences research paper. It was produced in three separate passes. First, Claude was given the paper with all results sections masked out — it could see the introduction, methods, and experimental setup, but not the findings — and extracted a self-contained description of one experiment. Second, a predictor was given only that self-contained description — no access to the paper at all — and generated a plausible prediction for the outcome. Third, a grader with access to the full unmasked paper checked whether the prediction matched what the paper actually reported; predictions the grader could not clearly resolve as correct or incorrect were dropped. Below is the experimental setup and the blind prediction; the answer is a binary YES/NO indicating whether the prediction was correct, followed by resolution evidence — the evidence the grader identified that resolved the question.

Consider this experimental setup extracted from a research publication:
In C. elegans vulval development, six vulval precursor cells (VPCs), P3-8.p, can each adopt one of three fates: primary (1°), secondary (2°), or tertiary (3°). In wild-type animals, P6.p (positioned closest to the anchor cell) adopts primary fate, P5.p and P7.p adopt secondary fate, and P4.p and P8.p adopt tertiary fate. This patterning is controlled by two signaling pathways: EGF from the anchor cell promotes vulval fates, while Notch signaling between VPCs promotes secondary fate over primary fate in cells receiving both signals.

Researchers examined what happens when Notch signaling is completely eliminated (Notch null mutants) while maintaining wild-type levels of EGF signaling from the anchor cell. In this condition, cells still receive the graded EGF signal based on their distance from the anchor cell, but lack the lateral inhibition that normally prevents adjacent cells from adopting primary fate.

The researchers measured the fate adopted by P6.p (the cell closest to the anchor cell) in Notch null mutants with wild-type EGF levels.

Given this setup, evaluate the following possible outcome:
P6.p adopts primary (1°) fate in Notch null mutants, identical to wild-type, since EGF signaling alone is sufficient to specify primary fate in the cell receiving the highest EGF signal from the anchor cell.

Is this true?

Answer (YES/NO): YES